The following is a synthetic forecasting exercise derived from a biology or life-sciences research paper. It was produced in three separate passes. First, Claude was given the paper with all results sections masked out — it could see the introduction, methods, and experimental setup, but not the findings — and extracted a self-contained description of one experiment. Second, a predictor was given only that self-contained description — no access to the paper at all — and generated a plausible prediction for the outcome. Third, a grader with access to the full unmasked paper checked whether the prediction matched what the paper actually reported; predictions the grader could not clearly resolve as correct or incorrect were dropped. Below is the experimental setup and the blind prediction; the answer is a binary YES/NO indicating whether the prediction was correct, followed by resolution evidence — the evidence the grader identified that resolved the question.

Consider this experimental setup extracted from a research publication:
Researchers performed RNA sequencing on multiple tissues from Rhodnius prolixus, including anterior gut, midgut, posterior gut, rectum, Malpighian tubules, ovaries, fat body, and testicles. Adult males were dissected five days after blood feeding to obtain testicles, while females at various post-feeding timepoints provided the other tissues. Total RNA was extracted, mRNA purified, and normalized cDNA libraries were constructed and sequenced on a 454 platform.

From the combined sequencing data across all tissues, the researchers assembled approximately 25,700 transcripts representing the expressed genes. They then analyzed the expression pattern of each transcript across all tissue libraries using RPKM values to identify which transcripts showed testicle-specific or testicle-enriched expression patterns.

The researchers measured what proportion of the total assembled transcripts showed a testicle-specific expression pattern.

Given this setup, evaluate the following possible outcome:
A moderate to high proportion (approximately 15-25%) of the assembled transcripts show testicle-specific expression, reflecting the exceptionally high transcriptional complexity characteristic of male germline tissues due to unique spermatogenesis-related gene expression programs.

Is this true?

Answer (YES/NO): YES